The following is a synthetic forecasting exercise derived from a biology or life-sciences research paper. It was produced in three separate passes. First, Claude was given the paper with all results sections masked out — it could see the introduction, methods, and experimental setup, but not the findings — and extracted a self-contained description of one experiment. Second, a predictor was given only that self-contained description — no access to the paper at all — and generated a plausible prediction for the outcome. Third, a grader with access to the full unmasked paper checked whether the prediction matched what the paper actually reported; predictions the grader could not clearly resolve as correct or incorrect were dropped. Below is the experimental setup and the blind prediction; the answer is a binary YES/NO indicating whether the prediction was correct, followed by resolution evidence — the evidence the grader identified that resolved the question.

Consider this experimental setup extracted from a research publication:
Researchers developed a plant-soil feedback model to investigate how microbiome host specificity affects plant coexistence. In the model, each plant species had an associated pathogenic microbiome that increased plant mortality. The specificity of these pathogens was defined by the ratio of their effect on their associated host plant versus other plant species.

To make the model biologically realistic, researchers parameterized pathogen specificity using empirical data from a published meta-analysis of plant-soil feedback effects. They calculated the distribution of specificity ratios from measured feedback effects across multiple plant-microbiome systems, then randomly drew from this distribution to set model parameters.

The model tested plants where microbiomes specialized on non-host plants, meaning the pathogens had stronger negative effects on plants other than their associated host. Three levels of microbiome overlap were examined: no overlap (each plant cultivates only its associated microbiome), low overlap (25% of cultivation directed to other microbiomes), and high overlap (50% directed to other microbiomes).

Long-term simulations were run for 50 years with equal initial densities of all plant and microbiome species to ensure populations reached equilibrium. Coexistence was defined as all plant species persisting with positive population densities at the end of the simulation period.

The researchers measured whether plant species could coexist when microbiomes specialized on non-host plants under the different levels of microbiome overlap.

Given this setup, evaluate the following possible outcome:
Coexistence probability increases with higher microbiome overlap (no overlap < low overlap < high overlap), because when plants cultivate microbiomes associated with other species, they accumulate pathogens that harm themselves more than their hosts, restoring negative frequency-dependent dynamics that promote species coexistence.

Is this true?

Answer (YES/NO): YES